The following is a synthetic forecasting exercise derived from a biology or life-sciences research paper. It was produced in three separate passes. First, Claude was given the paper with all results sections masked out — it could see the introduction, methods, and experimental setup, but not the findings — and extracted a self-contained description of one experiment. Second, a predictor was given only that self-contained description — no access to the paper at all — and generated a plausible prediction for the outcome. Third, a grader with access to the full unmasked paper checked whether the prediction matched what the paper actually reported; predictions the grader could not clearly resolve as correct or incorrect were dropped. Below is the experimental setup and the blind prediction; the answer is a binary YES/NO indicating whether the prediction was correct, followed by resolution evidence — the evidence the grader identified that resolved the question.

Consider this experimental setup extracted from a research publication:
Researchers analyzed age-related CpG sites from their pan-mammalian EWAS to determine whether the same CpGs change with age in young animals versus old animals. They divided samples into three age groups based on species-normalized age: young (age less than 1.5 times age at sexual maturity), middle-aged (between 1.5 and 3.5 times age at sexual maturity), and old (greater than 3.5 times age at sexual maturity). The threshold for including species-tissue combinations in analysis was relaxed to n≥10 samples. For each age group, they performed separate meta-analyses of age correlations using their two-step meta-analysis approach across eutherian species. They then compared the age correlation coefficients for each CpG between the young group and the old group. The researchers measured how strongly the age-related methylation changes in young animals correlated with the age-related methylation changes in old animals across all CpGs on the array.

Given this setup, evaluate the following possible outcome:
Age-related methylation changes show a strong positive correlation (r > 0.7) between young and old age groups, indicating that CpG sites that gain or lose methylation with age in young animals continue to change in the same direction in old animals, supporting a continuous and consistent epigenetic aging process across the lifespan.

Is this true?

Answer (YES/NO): YES